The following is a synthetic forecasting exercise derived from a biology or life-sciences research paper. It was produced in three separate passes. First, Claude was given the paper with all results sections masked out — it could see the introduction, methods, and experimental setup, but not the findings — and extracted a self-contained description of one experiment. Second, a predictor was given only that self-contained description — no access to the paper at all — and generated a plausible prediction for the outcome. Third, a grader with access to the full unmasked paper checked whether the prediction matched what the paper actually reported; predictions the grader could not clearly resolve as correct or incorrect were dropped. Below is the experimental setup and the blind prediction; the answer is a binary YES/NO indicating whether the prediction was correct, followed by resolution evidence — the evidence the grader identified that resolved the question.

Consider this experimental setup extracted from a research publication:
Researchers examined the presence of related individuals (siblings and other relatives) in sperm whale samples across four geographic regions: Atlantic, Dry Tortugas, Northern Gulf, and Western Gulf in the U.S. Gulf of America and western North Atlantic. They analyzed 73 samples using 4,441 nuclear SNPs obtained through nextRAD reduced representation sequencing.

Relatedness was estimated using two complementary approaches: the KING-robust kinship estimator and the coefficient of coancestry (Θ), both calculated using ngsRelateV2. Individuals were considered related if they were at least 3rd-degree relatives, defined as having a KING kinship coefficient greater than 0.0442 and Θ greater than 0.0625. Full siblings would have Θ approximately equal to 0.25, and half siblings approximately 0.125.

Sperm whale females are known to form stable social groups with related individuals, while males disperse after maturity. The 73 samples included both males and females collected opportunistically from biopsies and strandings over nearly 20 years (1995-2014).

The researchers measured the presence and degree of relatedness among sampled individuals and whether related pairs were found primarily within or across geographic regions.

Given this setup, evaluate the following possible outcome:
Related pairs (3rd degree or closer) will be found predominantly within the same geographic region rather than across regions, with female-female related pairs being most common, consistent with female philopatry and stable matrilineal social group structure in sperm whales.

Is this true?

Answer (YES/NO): YES